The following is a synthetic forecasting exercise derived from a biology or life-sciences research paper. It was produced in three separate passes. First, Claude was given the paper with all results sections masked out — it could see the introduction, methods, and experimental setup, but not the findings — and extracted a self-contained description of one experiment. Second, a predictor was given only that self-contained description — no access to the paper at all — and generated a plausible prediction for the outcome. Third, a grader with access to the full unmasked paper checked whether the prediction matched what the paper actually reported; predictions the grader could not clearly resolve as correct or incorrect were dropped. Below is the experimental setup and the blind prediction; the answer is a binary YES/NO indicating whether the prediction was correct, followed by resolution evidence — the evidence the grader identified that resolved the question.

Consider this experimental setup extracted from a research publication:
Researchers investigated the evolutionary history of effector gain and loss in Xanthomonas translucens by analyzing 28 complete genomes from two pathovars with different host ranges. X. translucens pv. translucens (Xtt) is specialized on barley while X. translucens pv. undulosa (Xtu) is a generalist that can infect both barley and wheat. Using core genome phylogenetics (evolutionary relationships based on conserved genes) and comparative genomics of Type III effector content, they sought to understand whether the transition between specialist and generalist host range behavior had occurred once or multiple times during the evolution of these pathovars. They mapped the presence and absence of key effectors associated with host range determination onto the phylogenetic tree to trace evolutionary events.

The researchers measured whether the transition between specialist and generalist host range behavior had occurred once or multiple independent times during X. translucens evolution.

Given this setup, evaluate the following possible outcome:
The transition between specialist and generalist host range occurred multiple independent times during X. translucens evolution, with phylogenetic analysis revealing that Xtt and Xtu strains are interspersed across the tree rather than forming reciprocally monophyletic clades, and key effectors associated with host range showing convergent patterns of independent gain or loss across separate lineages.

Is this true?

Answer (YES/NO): NO